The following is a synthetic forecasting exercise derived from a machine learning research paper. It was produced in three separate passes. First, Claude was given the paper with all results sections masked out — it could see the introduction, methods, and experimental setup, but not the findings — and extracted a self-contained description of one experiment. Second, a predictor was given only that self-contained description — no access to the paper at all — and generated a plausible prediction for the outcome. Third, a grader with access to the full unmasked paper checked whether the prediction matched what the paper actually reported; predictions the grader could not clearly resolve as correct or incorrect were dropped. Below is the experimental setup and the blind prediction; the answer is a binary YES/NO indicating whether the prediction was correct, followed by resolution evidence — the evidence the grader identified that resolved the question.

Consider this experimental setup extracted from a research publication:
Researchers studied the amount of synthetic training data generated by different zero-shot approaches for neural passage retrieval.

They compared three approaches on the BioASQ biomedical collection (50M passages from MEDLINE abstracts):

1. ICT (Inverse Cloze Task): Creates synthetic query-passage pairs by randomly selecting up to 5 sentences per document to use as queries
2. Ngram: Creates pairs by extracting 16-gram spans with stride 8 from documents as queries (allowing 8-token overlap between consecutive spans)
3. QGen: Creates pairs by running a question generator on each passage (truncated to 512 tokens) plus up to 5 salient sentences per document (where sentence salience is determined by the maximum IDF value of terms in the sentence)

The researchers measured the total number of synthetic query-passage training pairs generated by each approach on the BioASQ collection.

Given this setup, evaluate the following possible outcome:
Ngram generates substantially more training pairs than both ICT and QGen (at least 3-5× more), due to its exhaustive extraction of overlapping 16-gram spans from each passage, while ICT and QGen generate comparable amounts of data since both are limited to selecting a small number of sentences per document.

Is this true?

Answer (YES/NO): YES